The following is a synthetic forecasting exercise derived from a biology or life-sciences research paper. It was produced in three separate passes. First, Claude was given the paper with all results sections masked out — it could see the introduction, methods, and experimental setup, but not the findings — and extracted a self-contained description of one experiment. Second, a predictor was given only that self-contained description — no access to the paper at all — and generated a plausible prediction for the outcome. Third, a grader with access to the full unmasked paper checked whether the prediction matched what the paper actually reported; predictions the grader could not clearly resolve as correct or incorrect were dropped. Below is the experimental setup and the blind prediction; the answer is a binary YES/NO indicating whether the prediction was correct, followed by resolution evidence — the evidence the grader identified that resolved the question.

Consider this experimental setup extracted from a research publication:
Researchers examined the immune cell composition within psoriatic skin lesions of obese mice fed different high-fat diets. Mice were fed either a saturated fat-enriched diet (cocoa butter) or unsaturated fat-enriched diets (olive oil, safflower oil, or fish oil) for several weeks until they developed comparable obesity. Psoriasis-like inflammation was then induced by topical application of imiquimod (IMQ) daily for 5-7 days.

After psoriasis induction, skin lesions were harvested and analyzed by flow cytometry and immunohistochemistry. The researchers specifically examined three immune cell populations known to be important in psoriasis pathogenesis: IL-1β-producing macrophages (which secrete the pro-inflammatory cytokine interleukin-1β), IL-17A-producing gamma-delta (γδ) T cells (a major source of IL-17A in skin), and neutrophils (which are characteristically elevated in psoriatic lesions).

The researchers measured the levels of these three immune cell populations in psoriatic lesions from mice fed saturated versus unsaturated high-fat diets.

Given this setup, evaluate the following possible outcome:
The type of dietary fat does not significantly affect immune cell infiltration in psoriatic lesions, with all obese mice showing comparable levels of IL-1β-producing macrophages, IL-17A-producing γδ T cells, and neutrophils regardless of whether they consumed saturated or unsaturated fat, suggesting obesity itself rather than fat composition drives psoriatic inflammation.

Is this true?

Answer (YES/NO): NO